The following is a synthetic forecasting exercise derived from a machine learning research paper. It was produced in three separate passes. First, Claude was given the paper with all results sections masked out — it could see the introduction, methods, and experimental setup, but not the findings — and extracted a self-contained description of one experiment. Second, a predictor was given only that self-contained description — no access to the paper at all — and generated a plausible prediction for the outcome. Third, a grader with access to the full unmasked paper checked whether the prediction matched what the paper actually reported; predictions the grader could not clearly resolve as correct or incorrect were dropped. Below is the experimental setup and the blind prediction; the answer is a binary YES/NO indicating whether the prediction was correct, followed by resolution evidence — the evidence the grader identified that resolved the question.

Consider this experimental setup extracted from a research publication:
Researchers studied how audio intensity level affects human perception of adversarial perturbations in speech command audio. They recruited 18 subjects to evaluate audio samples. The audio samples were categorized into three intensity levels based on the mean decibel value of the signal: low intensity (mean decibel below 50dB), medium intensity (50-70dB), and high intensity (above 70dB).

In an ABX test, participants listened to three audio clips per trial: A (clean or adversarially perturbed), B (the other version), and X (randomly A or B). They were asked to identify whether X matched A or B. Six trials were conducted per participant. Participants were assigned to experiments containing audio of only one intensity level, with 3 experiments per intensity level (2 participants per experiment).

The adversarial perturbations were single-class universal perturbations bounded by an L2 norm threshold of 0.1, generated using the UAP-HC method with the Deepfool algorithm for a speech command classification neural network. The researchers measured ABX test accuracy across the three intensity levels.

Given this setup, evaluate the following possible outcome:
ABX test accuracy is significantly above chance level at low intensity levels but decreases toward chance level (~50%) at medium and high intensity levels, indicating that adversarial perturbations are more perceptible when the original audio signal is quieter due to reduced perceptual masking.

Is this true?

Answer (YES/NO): NO